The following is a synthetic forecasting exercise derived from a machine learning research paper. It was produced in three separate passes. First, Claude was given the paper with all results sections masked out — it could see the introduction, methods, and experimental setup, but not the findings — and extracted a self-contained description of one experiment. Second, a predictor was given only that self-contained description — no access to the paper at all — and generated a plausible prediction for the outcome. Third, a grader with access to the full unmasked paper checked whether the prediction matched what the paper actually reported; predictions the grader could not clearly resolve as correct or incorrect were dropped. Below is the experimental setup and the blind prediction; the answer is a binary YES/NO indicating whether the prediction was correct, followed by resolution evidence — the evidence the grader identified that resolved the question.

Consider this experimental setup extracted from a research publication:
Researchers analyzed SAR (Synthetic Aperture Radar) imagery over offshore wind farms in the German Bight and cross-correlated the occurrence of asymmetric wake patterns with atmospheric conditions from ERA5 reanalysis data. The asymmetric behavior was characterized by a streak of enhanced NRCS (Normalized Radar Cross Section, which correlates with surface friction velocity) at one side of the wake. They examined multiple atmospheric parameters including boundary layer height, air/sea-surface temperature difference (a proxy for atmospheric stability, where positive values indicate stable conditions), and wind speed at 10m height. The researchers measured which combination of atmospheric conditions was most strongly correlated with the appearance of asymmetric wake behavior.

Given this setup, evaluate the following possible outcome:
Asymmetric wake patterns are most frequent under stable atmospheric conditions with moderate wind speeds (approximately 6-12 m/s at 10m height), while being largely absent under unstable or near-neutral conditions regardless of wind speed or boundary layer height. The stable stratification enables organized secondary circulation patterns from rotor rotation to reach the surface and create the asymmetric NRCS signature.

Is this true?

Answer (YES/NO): NO